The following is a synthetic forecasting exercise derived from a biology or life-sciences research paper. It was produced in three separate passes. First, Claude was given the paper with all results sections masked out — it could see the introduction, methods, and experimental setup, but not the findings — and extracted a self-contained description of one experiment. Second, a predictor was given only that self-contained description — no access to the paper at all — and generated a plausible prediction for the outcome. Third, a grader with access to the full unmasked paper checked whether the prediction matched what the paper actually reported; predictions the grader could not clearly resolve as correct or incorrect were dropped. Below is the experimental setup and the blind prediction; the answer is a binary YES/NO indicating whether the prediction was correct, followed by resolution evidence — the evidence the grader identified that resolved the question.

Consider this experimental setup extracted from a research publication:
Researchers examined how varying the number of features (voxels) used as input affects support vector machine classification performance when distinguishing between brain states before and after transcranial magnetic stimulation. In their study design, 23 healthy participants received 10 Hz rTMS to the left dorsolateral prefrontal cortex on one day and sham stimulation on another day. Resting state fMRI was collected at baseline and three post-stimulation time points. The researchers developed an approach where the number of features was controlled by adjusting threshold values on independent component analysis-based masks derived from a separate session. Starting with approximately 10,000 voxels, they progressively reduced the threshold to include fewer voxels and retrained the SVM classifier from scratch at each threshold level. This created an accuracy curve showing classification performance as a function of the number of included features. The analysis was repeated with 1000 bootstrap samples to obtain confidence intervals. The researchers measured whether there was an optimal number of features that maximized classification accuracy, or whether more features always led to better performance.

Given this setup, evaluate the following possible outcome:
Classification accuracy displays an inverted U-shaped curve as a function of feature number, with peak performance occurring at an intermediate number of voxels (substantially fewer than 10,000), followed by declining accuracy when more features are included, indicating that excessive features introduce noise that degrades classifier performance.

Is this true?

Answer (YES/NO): YES